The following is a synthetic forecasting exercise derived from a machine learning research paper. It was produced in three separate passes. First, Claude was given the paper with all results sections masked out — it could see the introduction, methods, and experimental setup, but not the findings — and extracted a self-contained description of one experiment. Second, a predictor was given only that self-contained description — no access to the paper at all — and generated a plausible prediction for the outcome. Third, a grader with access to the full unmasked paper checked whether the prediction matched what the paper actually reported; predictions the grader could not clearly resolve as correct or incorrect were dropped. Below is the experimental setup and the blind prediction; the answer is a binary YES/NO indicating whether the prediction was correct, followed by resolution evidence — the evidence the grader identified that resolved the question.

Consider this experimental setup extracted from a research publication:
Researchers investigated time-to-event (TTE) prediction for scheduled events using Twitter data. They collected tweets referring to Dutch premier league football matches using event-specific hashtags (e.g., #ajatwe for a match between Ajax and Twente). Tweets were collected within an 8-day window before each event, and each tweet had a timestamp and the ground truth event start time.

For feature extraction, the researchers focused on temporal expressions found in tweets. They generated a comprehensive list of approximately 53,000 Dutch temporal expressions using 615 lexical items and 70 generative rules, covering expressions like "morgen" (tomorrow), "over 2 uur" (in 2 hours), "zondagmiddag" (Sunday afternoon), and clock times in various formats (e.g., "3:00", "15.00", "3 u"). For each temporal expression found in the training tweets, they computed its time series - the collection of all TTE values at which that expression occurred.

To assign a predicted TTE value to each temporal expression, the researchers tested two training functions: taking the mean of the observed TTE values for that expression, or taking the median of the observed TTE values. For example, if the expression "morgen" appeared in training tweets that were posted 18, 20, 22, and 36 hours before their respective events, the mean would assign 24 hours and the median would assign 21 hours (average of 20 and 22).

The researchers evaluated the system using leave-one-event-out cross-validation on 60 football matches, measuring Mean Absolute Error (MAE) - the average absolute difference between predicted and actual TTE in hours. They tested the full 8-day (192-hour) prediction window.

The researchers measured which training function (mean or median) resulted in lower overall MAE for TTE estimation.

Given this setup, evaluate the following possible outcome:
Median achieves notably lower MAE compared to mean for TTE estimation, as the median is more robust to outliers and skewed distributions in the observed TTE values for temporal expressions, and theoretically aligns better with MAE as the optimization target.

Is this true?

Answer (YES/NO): NO